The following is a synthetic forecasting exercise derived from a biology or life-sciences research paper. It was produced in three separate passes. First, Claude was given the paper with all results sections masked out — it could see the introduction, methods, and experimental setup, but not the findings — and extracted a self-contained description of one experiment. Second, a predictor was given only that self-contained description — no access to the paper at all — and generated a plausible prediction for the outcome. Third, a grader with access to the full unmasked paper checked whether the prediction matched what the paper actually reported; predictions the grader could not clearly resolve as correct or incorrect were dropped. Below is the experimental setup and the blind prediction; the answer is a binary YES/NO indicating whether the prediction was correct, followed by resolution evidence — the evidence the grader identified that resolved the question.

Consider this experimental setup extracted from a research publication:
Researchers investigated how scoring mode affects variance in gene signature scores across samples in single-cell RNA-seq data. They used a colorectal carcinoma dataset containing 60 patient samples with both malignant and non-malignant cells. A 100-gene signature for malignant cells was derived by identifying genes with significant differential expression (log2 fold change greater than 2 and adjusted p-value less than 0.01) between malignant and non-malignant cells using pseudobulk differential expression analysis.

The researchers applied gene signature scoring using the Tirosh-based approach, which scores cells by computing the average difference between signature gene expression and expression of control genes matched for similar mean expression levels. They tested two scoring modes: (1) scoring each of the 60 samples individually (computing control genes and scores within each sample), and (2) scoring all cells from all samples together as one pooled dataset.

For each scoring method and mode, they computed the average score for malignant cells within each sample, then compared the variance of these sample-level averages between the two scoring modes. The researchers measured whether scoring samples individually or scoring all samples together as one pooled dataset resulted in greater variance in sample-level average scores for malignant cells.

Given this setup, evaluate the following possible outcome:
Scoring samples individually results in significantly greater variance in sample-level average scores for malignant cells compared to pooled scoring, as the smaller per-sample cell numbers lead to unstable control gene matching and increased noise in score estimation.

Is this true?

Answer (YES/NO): YES